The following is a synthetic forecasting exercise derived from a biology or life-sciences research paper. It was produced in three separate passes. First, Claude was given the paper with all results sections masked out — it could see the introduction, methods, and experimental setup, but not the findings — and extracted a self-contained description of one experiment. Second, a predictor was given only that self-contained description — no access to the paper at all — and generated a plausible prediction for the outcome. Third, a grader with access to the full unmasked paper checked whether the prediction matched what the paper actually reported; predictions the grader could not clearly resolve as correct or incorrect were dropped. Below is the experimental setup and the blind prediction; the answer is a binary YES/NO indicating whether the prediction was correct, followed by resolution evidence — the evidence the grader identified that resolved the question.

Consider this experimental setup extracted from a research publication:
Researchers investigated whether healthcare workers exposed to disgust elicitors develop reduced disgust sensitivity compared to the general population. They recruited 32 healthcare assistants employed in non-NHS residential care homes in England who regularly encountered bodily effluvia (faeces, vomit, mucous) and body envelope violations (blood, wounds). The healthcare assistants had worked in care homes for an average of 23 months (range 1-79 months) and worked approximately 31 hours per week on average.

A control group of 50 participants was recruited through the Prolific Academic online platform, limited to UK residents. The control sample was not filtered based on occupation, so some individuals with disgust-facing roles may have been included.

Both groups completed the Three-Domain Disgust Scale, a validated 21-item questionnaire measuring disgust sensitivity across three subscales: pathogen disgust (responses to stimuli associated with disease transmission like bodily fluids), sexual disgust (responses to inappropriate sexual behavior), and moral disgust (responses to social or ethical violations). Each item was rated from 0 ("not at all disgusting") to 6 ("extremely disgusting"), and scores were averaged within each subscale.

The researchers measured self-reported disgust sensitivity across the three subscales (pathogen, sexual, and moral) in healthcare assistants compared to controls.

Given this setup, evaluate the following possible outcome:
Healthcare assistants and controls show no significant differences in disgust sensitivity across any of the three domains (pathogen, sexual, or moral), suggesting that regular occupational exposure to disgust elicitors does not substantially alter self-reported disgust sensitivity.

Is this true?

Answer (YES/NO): NO